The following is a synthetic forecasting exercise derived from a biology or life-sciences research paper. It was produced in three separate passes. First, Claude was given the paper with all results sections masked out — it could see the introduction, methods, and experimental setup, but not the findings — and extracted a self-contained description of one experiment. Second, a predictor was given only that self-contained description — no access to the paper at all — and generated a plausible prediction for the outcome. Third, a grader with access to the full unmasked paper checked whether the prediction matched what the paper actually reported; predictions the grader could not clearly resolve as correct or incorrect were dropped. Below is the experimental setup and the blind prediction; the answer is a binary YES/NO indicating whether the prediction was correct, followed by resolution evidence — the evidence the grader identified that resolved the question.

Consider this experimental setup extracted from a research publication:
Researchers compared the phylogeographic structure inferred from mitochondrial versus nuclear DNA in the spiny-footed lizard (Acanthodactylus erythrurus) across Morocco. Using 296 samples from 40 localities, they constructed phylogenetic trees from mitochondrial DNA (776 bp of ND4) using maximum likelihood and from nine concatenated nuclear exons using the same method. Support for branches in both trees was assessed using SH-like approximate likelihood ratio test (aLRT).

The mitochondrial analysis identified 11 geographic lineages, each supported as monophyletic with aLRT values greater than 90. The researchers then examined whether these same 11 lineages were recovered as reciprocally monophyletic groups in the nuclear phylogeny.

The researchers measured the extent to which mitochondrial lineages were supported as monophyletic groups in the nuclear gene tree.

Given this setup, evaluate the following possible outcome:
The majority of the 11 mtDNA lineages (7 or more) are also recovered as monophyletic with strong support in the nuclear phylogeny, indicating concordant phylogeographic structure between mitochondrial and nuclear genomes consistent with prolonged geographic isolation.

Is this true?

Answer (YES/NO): NO